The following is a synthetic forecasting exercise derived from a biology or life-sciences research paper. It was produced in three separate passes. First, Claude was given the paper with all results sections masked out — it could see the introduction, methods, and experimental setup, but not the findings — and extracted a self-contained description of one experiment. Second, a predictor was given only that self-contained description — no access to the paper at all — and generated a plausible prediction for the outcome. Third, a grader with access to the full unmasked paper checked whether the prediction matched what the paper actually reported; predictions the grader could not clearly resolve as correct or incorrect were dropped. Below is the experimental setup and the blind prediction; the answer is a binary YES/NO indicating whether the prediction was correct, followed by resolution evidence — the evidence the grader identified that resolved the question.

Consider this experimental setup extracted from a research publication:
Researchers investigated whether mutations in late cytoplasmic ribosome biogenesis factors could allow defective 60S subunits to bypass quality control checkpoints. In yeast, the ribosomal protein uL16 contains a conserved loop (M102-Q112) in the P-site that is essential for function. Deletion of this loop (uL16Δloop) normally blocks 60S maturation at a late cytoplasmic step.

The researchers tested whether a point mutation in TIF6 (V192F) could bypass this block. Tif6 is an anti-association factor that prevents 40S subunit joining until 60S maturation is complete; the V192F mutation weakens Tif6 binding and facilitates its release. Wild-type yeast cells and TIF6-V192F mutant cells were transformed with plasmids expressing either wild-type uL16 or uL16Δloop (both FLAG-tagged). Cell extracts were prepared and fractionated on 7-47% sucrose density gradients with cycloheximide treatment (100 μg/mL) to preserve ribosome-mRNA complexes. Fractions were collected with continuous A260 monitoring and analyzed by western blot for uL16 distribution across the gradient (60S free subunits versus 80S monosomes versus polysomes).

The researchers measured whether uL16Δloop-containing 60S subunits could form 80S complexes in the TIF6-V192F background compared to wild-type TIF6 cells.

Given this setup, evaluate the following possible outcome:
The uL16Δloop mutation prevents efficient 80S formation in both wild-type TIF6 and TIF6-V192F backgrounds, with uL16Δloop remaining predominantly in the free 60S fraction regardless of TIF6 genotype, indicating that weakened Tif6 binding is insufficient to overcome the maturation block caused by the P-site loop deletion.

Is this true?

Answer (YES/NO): NO